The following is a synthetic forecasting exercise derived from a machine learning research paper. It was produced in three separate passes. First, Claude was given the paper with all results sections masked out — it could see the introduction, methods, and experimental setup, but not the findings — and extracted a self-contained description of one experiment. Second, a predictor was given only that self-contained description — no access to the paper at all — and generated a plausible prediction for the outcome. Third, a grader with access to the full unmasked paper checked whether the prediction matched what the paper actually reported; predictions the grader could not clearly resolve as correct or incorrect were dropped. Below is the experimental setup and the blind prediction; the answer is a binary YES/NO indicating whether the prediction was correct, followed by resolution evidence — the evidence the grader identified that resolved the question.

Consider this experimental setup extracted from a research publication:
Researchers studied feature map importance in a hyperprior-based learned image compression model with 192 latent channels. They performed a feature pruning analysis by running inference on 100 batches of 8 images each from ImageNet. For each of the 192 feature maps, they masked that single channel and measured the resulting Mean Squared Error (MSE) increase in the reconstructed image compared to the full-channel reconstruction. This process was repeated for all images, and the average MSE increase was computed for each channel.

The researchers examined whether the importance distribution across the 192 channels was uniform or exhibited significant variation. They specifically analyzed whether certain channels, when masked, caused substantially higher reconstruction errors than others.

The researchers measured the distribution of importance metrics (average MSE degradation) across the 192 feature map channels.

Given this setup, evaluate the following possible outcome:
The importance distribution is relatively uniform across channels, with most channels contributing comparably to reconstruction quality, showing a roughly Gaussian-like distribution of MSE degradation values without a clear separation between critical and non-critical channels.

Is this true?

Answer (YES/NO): NO